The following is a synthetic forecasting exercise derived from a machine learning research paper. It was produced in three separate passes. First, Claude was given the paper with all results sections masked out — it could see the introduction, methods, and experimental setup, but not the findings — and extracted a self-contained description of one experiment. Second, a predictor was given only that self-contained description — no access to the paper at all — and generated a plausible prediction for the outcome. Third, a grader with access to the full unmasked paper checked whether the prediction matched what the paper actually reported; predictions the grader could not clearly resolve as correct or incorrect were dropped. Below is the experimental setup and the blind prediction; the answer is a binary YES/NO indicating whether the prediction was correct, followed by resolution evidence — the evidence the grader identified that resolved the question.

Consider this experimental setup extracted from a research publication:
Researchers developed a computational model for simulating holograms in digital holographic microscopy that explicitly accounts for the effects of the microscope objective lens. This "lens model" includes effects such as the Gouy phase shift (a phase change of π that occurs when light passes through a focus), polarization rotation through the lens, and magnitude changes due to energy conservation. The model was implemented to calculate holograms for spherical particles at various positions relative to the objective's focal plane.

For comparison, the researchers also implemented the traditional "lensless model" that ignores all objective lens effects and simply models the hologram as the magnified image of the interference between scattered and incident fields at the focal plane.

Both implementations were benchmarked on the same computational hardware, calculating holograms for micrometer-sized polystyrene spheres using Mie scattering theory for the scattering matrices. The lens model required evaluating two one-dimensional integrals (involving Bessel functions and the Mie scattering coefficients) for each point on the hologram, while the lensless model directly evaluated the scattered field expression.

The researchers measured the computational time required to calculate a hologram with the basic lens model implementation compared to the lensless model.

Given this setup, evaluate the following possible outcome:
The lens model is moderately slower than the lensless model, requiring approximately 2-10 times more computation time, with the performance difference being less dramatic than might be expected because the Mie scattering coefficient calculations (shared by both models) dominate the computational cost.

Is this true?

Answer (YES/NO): NO